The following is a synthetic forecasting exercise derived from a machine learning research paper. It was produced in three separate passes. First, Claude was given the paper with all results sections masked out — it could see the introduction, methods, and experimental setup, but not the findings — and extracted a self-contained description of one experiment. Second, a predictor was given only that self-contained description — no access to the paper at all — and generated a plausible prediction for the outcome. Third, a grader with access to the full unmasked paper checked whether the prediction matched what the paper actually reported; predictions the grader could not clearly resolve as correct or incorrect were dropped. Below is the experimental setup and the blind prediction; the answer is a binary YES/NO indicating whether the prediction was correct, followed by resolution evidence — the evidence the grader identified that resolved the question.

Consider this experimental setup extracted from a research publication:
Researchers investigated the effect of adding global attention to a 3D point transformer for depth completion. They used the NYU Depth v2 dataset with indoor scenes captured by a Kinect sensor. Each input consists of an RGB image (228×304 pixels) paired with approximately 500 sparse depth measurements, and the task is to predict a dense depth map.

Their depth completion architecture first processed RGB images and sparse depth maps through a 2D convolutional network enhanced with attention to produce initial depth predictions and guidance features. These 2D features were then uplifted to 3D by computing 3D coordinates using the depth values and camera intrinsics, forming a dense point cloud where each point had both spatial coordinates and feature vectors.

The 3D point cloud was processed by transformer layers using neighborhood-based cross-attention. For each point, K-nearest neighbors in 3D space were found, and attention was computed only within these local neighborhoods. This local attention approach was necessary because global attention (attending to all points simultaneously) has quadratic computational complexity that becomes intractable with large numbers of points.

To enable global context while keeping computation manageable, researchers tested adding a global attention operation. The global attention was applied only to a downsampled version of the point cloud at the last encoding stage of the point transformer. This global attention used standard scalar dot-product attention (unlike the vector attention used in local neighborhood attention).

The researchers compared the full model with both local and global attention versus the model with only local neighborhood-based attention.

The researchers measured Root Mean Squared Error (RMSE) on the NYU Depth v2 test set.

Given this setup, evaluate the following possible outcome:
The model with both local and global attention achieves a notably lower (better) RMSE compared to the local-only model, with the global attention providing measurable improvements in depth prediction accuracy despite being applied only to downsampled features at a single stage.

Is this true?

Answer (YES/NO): NO